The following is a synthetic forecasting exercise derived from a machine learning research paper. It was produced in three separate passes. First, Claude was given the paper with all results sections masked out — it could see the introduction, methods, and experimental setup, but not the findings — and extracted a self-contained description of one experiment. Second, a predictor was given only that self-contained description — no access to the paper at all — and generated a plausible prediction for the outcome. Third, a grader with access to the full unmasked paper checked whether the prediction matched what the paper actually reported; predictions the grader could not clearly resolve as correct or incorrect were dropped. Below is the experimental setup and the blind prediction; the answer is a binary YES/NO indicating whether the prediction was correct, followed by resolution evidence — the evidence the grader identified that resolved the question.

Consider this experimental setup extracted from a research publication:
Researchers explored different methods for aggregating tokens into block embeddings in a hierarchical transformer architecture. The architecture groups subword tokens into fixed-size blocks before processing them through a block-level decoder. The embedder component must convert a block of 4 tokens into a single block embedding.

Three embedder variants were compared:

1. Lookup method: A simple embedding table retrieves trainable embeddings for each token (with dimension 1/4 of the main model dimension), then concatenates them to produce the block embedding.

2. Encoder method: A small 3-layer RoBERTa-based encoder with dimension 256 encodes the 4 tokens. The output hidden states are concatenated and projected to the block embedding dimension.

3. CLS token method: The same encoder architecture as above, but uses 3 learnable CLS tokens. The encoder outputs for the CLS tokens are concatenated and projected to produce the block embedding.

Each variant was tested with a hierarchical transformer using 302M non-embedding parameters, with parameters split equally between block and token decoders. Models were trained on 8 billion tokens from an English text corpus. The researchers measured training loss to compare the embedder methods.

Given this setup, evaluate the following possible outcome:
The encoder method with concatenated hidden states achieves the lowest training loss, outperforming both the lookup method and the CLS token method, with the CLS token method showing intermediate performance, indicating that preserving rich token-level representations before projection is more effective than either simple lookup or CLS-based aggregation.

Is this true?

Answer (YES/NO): NO